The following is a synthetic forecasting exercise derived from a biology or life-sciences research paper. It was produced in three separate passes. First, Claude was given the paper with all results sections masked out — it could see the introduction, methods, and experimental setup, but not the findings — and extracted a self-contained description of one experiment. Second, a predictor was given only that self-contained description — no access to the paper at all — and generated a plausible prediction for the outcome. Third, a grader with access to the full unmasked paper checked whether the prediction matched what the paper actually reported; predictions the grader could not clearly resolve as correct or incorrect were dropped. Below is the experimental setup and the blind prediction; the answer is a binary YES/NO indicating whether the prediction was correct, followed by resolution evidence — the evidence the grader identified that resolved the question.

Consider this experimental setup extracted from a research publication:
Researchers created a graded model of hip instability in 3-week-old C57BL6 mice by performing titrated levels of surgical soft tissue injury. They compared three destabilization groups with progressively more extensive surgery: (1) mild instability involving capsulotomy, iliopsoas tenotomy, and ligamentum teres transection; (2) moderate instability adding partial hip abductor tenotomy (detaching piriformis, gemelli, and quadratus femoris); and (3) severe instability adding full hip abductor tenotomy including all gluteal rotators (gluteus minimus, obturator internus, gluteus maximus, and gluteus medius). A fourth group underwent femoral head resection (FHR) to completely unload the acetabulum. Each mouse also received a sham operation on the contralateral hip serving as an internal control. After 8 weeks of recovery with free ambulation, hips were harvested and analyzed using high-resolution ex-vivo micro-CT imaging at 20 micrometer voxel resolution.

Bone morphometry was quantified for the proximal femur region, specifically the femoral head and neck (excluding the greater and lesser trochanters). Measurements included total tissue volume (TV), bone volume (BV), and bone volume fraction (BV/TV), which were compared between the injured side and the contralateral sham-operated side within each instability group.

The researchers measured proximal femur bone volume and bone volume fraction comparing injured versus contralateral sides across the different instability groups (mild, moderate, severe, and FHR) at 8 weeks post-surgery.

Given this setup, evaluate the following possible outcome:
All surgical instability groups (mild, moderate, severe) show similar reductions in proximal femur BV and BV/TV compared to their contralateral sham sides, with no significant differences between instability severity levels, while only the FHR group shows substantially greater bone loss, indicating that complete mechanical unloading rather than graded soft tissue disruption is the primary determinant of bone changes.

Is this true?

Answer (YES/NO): NO